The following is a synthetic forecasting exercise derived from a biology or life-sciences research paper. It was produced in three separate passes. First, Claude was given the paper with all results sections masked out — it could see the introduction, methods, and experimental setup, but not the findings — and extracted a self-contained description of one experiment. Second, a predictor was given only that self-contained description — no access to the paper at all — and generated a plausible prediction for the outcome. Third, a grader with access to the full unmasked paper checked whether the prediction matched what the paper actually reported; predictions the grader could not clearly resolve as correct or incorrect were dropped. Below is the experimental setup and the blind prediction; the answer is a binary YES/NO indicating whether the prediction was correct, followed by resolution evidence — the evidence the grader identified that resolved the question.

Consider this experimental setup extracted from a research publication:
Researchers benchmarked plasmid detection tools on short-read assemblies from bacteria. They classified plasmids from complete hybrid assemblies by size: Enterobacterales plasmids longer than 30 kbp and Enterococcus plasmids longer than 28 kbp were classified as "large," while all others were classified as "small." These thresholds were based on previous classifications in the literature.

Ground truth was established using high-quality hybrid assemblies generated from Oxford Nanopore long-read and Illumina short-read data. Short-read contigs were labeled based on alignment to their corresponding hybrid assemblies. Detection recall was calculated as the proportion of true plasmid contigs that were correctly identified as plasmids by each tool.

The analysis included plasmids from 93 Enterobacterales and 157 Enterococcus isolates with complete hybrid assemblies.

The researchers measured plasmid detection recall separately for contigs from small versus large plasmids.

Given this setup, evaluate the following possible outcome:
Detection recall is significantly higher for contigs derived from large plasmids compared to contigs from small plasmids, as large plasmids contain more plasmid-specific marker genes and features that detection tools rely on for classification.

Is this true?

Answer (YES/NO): NO